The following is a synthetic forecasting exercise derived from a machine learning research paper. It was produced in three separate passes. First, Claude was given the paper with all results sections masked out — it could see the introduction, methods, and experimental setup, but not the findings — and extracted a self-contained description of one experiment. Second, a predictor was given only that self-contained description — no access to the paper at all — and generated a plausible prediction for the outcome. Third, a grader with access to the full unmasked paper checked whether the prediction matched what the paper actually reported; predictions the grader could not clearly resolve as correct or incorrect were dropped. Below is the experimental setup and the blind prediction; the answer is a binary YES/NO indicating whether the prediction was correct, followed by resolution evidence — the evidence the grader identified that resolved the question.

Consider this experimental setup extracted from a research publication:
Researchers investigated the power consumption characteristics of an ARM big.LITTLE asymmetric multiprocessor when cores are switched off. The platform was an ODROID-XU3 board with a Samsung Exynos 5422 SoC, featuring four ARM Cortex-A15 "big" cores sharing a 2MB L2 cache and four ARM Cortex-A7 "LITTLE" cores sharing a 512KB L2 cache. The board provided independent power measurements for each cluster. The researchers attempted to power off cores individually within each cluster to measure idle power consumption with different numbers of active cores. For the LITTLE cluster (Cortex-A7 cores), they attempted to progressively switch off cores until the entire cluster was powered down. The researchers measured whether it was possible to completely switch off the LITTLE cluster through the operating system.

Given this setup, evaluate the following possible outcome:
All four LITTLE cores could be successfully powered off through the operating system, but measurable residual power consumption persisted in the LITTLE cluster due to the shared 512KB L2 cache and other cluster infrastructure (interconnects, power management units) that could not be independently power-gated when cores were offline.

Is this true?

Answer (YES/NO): NO